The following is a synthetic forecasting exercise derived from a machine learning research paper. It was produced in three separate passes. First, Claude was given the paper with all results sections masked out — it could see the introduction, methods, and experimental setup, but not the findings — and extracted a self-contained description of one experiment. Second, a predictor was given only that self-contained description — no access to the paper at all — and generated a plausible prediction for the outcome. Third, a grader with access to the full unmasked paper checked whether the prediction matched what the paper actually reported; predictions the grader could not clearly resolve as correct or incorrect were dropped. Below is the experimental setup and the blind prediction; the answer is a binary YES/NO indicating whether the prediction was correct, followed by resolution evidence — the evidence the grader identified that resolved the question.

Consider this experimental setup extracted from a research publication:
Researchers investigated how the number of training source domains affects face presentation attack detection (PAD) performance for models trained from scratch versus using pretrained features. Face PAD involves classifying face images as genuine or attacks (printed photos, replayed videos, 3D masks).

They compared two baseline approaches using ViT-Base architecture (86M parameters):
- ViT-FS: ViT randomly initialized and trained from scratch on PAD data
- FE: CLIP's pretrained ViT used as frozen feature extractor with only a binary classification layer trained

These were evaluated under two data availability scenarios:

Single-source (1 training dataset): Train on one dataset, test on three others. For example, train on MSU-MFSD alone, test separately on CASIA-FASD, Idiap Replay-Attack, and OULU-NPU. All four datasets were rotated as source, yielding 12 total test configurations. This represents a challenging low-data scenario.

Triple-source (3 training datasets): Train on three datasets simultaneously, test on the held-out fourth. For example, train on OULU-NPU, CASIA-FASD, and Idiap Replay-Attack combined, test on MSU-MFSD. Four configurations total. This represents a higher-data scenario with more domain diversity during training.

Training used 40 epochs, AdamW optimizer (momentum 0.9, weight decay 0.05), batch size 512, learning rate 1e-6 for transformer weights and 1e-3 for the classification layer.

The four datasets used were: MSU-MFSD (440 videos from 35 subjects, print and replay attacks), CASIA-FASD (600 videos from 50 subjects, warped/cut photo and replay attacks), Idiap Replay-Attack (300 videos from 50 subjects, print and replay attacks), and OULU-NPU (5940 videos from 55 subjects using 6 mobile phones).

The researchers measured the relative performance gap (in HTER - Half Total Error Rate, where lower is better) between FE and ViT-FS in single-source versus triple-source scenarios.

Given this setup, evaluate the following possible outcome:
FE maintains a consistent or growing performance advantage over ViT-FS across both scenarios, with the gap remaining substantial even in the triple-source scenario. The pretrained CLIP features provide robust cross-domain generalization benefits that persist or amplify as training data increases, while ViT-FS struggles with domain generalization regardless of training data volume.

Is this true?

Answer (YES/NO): NO